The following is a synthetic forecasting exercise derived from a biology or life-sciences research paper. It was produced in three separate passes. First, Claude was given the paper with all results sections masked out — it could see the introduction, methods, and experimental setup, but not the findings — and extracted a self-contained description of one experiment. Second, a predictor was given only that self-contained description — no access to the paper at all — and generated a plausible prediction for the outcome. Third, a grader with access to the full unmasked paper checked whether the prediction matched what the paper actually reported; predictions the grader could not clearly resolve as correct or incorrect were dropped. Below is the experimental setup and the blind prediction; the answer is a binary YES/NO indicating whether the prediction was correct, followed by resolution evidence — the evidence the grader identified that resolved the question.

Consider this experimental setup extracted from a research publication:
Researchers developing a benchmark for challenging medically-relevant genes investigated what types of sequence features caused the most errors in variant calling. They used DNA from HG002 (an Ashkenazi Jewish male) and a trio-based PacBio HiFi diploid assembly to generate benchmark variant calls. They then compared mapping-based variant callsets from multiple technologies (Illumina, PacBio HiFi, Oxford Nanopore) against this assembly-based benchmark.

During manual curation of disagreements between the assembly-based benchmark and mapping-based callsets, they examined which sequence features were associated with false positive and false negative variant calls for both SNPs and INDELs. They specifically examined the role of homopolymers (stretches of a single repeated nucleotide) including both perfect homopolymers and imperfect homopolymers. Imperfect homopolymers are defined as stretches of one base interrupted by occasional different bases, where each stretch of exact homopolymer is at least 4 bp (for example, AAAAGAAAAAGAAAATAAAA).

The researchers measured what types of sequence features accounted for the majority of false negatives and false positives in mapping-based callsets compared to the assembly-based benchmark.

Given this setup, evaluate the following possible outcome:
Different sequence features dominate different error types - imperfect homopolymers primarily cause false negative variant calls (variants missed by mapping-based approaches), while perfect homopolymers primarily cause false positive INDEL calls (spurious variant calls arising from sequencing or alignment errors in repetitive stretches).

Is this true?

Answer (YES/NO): NO